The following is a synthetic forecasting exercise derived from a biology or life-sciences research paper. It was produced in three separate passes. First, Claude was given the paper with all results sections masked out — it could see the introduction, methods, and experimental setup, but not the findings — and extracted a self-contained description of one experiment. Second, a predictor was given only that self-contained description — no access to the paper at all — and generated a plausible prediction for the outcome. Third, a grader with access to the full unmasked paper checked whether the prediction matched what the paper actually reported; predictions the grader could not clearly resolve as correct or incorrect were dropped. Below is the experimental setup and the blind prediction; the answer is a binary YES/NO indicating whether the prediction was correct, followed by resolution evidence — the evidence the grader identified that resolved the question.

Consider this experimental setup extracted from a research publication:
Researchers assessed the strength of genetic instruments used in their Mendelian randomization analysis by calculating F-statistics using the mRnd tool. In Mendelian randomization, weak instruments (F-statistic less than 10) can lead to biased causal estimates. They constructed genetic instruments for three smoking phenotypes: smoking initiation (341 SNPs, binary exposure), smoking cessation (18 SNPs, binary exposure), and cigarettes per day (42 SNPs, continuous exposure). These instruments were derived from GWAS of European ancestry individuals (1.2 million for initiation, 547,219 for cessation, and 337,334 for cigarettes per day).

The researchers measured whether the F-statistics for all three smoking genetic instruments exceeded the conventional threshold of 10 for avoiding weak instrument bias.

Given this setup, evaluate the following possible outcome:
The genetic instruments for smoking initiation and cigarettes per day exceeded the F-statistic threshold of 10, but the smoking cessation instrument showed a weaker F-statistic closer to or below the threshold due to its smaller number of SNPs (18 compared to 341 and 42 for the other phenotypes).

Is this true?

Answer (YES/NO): NO